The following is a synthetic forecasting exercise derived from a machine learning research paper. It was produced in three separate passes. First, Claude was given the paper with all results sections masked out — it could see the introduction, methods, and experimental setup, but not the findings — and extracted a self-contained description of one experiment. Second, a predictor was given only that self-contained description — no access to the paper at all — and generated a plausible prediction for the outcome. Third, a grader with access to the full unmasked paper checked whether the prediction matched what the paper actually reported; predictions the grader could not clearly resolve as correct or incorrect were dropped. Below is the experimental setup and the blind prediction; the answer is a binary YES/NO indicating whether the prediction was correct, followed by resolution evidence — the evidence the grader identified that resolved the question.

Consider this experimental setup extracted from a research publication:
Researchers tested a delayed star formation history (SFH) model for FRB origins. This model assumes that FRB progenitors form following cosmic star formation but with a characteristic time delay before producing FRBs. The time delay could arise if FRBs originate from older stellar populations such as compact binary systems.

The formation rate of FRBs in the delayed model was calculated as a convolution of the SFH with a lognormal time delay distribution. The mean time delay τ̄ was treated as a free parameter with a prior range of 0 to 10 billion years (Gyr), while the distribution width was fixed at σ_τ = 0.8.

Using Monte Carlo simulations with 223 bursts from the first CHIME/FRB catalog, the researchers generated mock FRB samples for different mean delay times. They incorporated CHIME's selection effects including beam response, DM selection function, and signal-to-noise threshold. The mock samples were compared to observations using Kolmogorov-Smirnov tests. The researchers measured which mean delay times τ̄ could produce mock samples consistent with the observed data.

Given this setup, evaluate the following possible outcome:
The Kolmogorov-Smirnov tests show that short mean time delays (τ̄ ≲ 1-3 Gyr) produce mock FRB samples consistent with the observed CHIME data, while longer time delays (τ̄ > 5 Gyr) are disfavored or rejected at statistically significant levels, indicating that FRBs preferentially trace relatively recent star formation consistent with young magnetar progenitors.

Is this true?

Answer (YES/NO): NO